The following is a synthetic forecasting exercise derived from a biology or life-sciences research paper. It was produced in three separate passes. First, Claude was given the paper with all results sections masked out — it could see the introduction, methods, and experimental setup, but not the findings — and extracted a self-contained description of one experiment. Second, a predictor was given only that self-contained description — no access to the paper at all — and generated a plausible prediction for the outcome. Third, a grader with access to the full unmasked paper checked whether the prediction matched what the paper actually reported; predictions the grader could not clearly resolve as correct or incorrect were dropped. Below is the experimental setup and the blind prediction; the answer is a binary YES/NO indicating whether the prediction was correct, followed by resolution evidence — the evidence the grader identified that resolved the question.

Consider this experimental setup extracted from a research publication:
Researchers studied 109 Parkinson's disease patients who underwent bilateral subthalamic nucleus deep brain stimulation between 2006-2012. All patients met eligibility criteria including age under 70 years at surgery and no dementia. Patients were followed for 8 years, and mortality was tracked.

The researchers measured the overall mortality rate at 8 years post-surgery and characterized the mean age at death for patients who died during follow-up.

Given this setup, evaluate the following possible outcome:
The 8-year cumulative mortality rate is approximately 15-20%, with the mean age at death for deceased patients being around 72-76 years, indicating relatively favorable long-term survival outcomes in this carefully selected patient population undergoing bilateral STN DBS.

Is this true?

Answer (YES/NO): NO